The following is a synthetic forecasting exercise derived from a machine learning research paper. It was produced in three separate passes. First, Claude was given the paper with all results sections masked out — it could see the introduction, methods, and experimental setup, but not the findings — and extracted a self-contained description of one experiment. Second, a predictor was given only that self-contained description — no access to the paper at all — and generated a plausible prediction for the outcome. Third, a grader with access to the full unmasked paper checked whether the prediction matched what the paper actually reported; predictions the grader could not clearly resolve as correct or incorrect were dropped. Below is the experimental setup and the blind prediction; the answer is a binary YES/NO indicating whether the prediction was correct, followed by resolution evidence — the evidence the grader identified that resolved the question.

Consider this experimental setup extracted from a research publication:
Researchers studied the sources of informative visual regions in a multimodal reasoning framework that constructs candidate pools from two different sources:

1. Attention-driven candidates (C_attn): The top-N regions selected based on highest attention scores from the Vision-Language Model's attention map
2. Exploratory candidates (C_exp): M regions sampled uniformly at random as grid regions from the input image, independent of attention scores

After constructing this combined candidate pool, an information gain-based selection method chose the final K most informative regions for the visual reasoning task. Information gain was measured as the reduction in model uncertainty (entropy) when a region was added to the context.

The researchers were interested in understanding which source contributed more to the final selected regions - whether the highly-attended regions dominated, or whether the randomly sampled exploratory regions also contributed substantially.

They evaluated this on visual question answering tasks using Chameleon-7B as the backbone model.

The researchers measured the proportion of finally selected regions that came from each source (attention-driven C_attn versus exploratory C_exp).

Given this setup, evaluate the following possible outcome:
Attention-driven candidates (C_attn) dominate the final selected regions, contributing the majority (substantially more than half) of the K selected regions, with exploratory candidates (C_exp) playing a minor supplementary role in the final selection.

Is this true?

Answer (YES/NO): NO